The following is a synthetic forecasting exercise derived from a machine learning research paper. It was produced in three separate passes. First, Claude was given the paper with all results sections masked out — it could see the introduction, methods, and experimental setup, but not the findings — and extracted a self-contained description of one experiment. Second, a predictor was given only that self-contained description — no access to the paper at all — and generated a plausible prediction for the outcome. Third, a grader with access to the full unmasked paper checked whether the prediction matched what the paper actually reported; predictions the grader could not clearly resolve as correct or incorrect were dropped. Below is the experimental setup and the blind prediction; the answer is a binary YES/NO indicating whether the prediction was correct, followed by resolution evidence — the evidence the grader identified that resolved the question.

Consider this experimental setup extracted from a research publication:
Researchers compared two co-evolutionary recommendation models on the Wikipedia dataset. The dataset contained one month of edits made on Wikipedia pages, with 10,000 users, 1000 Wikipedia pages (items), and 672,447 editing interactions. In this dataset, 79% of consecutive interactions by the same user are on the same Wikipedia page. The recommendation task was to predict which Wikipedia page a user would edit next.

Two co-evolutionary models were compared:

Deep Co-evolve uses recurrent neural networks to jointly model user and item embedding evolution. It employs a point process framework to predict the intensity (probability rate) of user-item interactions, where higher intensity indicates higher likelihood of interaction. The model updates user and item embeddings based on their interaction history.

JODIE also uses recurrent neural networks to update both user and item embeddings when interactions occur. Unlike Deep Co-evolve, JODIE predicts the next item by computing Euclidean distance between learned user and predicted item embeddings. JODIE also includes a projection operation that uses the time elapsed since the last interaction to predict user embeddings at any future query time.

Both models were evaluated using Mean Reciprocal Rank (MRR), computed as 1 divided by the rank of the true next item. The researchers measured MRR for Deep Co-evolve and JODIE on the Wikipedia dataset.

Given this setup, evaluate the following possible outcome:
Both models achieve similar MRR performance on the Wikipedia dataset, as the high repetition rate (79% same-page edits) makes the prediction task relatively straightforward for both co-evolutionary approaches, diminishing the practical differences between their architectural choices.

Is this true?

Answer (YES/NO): NO